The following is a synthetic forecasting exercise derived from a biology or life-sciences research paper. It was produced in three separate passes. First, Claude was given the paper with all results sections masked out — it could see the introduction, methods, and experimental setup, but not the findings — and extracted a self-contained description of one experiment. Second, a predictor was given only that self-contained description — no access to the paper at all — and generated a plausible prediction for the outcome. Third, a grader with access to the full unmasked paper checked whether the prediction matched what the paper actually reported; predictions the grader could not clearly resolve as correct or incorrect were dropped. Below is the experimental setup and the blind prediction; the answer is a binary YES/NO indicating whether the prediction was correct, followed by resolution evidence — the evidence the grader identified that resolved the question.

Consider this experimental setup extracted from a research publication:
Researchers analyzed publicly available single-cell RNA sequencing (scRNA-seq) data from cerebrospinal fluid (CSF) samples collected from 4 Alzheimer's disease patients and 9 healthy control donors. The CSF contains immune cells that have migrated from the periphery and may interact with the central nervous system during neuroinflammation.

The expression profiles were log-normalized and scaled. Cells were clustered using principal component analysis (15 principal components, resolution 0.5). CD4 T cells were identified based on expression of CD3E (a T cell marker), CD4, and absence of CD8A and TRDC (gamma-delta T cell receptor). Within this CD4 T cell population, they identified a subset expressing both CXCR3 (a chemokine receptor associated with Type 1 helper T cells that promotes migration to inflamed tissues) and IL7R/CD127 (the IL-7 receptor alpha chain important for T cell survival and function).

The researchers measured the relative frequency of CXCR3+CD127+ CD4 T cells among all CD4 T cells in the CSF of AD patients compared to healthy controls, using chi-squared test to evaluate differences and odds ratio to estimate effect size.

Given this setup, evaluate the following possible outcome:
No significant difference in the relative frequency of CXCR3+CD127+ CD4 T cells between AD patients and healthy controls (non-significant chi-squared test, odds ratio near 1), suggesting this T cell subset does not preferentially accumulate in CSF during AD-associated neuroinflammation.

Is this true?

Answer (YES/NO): NO